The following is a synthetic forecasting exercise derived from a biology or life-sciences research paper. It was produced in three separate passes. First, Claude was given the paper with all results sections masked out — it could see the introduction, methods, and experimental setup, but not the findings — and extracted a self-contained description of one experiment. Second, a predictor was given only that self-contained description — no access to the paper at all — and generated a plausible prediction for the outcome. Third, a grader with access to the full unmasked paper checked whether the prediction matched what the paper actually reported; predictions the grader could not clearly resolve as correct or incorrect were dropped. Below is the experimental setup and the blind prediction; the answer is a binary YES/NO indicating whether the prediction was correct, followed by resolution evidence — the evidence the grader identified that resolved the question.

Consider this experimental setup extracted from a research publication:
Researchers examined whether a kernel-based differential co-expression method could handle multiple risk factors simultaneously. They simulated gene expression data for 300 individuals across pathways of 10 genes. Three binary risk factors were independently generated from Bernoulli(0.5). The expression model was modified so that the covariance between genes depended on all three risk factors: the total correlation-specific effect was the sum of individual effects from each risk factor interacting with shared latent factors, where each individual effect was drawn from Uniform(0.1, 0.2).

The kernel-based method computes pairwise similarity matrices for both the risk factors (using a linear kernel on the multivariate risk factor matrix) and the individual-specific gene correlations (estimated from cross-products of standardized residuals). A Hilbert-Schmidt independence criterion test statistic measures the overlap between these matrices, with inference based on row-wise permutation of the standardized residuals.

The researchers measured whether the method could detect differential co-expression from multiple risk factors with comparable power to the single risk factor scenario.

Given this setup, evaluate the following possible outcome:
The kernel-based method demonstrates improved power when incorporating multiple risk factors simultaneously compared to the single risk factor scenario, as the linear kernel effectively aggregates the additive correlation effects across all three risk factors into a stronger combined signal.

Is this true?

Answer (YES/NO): NO